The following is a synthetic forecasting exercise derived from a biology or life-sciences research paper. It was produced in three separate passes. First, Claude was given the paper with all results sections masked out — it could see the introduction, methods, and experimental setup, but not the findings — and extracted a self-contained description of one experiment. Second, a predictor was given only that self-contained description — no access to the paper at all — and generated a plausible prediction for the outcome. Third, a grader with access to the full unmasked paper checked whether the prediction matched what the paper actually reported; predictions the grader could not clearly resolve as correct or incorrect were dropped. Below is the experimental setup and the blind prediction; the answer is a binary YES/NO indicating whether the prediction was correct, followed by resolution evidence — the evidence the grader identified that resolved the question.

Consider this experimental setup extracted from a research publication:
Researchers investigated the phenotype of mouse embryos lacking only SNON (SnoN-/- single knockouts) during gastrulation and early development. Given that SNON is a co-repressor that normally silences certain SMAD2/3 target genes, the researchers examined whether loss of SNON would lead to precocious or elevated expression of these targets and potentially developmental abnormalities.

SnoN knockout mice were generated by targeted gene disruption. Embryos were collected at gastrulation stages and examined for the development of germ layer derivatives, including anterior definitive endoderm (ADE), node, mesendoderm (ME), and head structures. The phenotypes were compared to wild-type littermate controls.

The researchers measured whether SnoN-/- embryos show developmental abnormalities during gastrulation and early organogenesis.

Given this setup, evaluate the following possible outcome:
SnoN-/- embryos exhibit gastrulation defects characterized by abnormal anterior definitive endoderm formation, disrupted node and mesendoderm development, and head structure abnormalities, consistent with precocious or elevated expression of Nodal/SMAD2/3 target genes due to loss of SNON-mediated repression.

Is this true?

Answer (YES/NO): NO